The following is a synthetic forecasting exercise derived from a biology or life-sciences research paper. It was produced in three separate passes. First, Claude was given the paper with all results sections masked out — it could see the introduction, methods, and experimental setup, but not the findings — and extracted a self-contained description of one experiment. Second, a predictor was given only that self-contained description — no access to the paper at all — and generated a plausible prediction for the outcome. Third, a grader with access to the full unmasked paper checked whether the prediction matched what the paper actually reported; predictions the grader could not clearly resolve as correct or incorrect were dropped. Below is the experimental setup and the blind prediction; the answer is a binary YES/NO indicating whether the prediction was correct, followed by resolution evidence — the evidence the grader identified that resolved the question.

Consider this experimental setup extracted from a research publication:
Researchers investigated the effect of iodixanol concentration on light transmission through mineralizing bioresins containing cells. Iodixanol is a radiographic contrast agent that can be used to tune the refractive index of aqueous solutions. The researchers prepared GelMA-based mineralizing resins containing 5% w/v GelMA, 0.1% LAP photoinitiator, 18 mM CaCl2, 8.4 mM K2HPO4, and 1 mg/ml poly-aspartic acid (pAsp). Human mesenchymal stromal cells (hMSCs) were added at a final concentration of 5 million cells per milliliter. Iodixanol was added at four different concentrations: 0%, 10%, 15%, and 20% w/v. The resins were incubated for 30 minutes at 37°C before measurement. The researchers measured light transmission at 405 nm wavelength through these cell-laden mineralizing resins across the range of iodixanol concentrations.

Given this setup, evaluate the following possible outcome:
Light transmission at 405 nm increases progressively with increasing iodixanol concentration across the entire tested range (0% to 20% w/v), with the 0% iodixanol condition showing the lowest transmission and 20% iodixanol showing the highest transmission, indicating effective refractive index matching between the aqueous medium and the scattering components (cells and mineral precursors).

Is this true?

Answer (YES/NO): NO